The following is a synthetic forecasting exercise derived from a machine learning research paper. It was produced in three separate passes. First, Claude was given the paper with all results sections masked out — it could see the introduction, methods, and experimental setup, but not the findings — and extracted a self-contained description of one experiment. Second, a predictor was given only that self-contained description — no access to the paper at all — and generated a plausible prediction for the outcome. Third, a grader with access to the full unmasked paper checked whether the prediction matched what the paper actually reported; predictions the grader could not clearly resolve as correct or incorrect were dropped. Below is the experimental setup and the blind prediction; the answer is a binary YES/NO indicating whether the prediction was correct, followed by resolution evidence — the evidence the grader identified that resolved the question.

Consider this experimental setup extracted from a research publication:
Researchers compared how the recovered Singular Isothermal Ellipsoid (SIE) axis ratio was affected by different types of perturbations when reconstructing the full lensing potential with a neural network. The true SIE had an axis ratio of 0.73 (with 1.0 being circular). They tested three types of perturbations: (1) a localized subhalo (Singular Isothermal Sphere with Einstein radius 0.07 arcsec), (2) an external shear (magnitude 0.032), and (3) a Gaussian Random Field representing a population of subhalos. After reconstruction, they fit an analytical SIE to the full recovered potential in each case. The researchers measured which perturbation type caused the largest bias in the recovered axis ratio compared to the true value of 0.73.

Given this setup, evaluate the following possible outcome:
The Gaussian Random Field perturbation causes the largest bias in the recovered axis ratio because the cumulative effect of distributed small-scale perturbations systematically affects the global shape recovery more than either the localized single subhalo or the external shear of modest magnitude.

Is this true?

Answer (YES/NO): NO